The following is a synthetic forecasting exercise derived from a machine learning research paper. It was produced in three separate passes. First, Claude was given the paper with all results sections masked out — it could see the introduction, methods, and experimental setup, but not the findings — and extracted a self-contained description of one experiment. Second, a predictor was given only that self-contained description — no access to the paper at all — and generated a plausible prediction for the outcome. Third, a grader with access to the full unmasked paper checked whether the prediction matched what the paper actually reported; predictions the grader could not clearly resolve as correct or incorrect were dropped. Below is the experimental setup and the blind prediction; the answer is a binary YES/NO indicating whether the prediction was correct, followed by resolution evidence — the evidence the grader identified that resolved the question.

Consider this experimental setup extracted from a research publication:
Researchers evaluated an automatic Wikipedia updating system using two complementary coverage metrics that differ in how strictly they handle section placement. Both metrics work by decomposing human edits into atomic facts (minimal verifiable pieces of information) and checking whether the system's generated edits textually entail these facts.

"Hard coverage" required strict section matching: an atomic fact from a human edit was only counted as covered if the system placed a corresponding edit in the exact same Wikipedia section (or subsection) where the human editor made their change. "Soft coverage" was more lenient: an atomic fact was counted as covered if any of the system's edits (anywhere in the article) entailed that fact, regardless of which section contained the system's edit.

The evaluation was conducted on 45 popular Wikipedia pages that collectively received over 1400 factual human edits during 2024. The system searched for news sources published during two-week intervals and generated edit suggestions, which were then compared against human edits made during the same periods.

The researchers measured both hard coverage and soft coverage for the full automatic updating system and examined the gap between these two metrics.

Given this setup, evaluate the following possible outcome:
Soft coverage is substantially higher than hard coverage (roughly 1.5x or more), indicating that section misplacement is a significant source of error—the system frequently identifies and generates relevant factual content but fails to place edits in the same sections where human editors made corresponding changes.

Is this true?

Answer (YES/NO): YES